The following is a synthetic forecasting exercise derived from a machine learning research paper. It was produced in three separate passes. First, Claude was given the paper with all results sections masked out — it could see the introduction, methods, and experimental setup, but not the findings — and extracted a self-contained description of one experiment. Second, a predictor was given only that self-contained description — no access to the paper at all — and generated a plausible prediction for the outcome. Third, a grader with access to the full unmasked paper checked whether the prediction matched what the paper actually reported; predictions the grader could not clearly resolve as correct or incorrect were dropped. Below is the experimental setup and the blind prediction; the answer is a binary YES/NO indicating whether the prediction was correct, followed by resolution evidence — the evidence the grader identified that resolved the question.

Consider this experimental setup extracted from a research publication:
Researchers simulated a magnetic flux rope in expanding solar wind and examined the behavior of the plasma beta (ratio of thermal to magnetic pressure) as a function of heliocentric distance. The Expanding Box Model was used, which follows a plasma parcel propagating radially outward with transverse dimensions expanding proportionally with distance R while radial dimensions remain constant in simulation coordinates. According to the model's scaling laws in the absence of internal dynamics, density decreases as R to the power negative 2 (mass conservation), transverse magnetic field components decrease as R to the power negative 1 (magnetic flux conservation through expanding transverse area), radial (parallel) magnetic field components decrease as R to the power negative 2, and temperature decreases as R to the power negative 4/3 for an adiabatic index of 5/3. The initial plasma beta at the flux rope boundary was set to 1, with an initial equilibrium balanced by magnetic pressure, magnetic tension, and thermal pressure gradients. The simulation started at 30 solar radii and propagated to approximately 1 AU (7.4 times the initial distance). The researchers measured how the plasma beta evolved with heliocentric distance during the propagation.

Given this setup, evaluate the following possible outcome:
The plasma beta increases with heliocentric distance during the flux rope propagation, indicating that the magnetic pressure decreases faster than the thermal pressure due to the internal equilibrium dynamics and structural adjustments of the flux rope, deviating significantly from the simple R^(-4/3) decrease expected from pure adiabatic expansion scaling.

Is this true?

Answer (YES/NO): NO